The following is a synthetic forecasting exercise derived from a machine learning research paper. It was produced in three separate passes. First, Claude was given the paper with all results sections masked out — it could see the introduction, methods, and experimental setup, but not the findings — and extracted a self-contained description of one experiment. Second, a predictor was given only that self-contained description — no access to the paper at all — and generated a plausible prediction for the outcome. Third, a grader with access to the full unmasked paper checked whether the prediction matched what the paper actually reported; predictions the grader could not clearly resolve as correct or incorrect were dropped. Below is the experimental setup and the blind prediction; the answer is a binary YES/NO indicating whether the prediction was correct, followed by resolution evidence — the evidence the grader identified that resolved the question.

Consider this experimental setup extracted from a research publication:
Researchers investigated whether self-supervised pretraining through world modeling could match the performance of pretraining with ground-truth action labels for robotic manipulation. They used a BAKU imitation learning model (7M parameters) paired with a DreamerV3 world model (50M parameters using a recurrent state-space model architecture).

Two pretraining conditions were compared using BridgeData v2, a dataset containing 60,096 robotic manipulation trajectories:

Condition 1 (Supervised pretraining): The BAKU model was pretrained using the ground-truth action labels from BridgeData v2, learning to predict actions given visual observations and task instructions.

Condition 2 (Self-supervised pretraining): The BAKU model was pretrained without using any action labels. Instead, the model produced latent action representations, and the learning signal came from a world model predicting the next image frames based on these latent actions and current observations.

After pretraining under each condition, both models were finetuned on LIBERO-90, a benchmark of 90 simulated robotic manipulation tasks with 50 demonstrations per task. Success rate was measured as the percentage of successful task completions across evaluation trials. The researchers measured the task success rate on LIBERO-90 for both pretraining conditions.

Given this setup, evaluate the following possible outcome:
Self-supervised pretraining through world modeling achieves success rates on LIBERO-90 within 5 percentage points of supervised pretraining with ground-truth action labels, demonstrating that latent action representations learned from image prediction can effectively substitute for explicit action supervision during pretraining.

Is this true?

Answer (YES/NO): YES